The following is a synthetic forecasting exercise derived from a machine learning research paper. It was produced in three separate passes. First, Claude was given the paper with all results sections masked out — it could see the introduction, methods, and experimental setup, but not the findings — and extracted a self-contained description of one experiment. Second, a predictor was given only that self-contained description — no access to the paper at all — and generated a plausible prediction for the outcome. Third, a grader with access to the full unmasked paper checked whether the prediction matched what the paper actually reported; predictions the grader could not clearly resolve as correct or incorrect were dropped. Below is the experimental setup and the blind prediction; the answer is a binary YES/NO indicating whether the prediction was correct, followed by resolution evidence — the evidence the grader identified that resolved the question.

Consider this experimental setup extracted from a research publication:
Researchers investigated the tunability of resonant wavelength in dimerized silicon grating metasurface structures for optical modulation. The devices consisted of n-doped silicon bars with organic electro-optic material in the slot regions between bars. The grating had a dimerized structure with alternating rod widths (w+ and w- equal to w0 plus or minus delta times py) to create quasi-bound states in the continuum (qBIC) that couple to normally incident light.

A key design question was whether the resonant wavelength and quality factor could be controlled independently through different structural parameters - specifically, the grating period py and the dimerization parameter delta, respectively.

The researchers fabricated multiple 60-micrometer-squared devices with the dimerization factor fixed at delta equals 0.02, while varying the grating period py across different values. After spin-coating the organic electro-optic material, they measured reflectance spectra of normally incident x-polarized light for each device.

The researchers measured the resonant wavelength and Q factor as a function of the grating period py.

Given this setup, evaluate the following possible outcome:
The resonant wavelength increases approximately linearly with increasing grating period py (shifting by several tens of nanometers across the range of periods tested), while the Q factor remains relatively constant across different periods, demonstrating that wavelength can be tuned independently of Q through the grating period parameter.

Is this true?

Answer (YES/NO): YES